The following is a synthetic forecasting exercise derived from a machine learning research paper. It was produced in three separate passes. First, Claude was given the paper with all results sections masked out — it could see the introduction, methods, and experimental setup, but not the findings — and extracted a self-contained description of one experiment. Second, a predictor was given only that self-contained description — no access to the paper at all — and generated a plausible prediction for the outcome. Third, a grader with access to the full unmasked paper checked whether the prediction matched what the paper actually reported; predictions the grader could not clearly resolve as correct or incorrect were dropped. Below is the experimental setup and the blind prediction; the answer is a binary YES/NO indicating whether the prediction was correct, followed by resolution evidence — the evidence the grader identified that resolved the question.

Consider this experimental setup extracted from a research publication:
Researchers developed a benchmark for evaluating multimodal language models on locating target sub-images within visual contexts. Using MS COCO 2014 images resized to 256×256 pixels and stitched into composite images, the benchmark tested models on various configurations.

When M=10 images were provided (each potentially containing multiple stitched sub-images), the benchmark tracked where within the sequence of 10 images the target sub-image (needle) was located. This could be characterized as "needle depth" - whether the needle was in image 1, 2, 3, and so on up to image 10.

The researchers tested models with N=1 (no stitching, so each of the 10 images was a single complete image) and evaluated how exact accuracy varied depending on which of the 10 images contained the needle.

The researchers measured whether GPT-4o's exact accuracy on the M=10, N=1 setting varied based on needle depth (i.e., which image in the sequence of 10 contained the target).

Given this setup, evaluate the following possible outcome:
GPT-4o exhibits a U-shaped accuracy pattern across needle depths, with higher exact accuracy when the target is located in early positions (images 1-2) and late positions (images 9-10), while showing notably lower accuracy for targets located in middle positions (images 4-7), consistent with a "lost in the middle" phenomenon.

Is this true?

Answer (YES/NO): NO